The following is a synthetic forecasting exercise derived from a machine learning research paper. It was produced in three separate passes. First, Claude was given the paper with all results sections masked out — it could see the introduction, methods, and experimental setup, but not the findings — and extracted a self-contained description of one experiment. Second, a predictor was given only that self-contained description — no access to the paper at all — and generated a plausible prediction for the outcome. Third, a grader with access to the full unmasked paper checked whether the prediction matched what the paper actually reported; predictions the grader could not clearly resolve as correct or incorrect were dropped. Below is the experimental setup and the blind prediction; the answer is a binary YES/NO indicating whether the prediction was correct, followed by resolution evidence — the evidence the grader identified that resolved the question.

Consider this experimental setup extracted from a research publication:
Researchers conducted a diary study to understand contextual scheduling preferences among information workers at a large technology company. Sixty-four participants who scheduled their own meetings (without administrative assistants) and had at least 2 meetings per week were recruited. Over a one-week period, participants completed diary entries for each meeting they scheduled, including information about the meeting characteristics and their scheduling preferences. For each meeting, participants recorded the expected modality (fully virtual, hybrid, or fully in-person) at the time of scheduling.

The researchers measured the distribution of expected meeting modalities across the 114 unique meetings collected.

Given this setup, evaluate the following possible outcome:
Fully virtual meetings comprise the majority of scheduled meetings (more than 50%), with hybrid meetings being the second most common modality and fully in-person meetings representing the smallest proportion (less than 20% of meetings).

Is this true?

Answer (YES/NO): YES